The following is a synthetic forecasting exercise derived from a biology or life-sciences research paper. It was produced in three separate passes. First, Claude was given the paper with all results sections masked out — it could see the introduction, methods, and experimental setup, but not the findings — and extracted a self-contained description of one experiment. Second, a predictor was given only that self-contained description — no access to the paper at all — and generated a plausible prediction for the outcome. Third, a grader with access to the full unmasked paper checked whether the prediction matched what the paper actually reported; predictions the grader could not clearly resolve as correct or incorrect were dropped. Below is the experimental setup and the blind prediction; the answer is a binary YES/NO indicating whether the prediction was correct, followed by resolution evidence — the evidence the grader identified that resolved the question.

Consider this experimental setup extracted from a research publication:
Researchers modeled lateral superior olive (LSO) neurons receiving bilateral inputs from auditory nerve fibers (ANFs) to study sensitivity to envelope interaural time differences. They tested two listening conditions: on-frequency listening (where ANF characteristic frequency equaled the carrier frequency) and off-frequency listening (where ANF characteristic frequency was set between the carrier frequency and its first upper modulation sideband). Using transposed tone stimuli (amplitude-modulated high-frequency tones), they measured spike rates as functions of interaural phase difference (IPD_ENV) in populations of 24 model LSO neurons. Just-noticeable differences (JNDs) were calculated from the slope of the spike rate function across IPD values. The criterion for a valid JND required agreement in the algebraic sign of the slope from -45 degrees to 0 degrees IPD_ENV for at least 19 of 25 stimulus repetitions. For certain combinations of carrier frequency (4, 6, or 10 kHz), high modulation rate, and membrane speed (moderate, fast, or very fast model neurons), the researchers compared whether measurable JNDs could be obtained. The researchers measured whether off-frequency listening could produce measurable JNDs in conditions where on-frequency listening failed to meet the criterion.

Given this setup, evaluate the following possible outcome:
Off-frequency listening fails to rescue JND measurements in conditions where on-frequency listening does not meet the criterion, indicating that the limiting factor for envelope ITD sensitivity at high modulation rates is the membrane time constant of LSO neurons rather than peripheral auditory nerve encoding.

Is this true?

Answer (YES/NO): NO